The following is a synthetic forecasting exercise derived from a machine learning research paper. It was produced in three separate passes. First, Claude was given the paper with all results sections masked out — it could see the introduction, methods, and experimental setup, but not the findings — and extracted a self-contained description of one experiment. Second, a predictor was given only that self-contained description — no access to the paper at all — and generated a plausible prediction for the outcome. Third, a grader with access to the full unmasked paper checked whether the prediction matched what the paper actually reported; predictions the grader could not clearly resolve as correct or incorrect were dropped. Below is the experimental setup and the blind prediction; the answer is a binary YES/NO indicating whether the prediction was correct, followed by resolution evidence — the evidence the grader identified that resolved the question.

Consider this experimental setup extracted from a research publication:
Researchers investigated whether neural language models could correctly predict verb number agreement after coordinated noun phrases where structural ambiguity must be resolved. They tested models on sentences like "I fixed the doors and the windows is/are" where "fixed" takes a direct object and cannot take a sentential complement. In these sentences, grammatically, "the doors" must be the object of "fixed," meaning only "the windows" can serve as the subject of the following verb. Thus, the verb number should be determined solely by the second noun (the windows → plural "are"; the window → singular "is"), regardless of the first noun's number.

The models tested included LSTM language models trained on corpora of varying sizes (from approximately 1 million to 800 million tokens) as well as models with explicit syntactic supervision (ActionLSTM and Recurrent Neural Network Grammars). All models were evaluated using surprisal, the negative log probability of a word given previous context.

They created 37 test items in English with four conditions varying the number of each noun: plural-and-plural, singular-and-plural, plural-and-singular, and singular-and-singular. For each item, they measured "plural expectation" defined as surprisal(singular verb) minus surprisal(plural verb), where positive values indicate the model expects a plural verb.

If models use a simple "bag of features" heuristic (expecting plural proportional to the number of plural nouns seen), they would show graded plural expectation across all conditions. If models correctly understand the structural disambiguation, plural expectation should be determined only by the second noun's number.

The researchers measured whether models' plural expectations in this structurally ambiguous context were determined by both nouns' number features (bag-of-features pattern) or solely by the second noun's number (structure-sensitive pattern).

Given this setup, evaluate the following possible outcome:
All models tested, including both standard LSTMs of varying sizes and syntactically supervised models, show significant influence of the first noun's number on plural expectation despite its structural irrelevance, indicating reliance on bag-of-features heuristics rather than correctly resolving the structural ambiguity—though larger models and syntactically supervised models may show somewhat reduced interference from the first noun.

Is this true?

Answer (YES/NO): NO